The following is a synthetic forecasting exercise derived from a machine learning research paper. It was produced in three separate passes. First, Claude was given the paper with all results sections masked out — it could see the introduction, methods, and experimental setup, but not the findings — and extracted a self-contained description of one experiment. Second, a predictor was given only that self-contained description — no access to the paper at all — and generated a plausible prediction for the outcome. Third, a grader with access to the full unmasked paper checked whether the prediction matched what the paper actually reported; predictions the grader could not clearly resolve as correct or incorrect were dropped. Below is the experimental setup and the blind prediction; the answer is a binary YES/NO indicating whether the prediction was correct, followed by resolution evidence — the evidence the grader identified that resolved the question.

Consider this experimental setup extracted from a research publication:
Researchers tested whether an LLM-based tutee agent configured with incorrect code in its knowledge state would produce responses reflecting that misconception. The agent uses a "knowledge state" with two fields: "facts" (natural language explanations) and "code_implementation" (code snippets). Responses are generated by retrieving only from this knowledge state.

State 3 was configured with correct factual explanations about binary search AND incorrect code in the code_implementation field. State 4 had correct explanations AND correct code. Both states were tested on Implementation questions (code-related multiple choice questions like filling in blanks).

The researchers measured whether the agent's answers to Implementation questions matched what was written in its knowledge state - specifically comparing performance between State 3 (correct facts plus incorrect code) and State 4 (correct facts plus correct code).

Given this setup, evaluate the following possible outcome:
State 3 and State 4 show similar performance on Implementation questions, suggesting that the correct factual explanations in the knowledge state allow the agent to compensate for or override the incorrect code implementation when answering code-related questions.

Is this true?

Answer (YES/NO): NO